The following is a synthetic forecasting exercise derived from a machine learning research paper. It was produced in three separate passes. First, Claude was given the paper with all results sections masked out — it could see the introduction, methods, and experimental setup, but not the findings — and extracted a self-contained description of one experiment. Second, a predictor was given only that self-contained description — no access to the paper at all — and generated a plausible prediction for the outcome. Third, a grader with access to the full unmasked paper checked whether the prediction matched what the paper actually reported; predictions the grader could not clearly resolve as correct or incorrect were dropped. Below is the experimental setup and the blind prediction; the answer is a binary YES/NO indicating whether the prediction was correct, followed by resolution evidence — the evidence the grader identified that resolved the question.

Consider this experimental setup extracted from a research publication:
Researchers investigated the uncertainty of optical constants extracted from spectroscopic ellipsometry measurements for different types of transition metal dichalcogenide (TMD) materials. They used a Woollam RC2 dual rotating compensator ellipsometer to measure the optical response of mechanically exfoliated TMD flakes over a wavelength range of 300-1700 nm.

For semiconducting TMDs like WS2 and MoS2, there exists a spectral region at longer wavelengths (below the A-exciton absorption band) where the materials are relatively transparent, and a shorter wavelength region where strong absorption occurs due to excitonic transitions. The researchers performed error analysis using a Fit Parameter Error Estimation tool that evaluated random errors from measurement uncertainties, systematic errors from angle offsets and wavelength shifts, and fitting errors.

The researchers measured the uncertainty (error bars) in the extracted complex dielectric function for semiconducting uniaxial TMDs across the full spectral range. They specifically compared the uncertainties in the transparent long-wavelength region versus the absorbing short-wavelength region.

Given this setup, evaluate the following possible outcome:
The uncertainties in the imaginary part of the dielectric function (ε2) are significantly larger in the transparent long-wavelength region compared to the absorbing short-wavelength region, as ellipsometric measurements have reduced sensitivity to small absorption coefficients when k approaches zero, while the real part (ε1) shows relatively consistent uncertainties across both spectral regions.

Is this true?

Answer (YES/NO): NO